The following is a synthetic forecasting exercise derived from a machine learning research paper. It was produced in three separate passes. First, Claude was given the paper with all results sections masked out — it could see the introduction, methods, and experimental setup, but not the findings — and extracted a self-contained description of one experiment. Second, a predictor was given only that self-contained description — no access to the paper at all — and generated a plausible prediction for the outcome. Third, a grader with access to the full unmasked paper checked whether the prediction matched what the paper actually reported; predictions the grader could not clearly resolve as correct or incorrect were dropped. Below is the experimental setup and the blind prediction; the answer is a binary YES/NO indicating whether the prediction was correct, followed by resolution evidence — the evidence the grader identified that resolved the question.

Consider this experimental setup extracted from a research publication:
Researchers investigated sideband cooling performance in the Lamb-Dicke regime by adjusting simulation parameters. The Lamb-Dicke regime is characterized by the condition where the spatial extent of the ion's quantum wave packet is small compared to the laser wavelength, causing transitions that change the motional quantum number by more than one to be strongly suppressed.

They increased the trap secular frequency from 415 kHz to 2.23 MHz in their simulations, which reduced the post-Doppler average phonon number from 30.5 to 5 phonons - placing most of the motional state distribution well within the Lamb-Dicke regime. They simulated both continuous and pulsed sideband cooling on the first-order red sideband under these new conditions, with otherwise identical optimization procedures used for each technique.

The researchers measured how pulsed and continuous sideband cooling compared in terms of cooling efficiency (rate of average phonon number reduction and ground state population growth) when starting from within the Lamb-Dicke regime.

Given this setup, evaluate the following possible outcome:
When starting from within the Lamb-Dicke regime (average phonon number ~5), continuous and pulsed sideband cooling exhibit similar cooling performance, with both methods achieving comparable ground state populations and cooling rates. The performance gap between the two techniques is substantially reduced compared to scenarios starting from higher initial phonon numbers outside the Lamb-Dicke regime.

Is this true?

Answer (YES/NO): NO